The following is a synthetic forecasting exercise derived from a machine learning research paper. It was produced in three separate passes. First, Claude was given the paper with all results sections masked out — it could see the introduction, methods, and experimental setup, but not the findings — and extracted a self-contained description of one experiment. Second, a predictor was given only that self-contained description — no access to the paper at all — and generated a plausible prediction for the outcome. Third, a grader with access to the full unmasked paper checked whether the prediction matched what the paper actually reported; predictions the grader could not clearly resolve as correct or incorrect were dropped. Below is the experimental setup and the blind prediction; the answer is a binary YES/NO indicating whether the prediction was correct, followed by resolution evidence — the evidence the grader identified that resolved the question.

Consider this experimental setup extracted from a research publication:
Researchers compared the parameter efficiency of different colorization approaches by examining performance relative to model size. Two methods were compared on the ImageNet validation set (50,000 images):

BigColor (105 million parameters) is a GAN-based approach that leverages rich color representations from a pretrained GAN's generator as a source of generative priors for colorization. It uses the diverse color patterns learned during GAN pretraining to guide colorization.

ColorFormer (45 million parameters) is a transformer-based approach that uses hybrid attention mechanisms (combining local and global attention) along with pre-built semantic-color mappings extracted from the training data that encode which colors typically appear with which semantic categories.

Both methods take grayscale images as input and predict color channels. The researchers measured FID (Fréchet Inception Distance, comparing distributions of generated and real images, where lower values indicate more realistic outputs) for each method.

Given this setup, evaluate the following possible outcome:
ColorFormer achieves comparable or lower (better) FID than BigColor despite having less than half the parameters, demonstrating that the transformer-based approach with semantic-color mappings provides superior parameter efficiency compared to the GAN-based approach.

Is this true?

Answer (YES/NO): NO